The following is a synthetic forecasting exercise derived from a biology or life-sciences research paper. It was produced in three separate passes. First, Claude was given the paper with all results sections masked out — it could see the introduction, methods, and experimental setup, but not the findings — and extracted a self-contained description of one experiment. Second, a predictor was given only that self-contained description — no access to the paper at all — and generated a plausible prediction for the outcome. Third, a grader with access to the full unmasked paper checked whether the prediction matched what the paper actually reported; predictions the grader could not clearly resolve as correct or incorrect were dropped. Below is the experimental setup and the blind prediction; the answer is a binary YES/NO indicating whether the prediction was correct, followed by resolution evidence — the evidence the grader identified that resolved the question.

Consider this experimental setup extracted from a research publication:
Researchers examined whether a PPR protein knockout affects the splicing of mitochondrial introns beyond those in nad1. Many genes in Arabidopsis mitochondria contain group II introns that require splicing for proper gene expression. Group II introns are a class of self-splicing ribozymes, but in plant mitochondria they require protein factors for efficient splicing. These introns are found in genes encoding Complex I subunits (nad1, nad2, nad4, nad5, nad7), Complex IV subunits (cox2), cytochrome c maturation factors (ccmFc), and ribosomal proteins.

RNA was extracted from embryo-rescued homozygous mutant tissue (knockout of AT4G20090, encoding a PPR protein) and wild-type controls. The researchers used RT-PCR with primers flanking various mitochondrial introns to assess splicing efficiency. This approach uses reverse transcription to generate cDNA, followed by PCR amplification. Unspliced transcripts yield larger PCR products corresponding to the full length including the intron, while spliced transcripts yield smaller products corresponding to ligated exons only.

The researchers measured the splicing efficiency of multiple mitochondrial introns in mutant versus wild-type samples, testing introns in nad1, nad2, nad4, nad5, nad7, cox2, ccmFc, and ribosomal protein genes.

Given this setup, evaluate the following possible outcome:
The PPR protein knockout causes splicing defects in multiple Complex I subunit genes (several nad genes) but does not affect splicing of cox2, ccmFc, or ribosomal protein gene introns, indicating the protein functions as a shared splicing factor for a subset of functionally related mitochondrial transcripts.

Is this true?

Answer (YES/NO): NO